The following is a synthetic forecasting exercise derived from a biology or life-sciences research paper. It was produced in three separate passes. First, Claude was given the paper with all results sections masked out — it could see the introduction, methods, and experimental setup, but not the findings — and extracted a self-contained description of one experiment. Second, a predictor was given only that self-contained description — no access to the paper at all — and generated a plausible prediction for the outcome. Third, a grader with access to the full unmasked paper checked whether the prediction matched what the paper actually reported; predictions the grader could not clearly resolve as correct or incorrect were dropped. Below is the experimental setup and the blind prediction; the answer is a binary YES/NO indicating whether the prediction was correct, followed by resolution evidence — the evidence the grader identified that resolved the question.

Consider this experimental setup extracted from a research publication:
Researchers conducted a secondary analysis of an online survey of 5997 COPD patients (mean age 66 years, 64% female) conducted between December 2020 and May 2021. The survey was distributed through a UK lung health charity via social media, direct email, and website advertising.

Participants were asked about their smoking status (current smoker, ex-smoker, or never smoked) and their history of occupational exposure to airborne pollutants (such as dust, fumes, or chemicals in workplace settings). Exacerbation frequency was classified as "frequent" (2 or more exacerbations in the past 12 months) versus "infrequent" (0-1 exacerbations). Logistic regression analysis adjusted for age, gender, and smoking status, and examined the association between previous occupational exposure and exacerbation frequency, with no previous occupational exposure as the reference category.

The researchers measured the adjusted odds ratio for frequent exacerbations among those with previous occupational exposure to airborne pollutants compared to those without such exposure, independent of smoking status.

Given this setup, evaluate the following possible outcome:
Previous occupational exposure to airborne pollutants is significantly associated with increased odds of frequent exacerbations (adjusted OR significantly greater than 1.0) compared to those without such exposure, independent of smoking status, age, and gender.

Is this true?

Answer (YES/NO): NO